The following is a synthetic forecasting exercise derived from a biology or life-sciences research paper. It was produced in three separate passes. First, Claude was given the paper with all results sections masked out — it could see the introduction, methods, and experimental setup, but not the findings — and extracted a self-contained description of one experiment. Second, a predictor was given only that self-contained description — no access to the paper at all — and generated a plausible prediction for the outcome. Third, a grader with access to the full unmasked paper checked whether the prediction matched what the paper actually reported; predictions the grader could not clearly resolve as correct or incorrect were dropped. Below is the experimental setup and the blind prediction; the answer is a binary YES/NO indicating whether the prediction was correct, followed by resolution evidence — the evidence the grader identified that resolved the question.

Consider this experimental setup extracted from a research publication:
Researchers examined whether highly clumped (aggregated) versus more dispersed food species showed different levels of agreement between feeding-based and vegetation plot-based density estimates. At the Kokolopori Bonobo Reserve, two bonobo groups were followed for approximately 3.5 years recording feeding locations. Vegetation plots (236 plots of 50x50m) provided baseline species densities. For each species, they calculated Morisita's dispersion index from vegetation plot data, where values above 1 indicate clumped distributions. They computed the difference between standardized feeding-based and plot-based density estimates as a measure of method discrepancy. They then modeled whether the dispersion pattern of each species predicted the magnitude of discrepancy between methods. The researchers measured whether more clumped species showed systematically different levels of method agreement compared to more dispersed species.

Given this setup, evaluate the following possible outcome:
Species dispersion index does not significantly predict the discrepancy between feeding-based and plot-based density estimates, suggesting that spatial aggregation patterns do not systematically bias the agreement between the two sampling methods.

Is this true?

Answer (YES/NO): YES